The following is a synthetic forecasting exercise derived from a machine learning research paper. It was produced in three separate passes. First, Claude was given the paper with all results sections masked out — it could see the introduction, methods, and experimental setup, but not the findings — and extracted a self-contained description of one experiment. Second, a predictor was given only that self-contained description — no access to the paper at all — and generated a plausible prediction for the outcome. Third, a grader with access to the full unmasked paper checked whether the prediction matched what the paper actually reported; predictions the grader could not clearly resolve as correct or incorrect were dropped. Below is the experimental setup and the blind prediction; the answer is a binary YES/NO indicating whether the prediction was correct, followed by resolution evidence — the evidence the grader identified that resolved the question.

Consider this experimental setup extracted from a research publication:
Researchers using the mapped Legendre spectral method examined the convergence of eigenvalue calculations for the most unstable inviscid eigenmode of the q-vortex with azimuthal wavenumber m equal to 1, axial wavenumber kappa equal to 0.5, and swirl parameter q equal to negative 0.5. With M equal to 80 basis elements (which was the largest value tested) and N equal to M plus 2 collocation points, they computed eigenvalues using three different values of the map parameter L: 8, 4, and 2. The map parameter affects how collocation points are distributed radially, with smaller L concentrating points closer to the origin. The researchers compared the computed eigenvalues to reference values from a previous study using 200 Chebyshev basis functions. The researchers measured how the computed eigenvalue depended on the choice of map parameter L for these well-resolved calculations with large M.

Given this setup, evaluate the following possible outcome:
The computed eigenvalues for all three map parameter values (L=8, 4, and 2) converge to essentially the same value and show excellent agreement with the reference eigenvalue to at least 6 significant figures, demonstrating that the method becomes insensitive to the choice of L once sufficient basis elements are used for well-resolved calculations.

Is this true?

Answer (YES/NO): YES